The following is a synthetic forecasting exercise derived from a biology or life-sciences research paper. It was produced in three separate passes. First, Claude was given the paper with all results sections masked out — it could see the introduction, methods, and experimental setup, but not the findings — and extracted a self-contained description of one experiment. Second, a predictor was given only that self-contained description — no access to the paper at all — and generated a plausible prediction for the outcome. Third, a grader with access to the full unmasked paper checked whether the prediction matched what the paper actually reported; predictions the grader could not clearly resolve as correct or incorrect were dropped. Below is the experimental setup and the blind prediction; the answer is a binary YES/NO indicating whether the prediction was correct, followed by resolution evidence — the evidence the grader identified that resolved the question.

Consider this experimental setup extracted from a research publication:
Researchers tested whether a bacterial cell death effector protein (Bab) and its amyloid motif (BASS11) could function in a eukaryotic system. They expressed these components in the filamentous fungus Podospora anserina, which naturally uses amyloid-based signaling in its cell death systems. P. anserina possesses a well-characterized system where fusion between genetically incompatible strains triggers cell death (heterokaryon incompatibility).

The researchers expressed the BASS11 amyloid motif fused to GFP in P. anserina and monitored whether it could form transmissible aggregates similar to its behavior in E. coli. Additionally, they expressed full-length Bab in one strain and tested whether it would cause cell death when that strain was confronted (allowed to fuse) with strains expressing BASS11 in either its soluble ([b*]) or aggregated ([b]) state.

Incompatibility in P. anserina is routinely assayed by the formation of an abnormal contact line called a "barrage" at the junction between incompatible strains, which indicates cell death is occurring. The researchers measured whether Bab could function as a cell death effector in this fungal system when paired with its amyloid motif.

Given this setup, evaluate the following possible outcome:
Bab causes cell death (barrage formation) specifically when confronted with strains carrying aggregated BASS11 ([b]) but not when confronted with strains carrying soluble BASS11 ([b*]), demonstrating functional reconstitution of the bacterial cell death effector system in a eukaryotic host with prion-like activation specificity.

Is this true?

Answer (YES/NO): YES